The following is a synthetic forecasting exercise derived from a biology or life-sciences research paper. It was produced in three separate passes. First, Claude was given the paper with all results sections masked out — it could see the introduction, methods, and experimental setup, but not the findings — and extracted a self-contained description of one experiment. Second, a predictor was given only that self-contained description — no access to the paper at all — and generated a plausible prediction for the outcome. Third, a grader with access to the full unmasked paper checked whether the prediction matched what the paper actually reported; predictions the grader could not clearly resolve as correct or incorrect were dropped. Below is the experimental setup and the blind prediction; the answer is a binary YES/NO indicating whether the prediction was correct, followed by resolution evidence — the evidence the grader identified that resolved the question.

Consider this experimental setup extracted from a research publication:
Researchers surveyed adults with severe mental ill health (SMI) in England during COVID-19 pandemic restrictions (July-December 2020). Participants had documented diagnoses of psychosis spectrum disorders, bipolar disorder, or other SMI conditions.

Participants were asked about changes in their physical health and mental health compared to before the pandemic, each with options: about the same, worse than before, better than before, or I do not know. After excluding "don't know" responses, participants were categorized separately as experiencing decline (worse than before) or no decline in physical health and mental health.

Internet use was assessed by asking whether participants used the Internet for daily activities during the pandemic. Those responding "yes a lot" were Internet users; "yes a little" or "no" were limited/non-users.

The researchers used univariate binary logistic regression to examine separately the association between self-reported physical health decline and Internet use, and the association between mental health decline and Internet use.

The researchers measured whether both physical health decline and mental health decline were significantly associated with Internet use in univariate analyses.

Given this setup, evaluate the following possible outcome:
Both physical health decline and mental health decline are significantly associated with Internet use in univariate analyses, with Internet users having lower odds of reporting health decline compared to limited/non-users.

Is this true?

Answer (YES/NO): NO